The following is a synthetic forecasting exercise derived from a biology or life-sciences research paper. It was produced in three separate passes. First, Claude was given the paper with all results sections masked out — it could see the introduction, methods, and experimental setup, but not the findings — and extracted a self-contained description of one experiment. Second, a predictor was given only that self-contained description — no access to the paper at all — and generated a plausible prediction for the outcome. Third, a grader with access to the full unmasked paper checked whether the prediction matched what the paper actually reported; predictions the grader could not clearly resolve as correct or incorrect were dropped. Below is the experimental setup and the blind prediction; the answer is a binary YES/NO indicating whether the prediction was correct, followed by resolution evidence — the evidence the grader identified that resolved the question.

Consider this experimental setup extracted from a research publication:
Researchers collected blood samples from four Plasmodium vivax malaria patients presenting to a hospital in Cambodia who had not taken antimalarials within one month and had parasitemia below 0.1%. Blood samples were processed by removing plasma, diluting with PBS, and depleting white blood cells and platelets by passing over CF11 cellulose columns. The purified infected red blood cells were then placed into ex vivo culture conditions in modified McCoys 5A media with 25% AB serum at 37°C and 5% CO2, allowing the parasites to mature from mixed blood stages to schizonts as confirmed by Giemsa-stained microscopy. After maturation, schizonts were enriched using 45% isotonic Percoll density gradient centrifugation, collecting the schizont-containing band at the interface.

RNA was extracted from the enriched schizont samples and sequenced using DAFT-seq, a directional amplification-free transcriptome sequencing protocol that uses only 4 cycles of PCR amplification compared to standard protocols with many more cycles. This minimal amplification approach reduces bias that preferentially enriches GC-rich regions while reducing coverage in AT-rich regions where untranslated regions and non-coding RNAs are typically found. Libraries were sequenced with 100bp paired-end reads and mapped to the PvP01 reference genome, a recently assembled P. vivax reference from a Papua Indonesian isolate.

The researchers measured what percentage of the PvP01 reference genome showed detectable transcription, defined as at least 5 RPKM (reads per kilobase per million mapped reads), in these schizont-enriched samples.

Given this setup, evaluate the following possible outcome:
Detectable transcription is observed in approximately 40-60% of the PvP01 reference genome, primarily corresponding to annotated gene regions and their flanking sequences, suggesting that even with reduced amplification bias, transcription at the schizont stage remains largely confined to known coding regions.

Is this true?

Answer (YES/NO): NO